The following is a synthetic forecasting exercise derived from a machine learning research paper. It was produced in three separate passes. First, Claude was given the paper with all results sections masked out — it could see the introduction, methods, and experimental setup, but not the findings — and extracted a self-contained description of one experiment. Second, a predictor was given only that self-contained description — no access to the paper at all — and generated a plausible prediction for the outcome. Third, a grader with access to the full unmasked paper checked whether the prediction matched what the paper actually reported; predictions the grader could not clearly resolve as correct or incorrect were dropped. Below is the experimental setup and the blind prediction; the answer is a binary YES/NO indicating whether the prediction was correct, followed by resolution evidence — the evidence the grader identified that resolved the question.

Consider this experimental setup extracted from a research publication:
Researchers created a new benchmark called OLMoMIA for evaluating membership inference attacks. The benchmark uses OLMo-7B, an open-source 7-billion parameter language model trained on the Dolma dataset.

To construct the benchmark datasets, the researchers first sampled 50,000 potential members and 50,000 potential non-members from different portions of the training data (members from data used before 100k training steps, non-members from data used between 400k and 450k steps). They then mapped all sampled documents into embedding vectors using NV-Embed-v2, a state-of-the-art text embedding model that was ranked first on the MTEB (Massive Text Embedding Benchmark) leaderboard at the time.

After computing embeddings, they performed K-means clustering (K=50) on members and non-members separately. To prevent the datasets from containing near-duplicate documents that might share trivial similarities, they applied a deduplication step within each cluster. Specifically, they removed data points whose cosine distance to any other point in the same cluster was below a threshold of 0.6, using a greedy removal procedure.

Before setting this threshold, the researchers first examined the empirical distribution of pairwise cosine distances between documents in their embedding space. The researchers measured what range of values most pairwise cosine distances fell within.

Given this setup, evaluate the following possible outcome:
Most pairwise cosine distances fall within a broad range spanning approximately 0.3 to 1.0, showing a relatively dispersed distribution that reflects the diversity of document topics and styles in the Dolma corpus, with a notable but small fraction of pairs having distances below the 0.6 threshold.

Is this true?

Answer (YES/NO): NO